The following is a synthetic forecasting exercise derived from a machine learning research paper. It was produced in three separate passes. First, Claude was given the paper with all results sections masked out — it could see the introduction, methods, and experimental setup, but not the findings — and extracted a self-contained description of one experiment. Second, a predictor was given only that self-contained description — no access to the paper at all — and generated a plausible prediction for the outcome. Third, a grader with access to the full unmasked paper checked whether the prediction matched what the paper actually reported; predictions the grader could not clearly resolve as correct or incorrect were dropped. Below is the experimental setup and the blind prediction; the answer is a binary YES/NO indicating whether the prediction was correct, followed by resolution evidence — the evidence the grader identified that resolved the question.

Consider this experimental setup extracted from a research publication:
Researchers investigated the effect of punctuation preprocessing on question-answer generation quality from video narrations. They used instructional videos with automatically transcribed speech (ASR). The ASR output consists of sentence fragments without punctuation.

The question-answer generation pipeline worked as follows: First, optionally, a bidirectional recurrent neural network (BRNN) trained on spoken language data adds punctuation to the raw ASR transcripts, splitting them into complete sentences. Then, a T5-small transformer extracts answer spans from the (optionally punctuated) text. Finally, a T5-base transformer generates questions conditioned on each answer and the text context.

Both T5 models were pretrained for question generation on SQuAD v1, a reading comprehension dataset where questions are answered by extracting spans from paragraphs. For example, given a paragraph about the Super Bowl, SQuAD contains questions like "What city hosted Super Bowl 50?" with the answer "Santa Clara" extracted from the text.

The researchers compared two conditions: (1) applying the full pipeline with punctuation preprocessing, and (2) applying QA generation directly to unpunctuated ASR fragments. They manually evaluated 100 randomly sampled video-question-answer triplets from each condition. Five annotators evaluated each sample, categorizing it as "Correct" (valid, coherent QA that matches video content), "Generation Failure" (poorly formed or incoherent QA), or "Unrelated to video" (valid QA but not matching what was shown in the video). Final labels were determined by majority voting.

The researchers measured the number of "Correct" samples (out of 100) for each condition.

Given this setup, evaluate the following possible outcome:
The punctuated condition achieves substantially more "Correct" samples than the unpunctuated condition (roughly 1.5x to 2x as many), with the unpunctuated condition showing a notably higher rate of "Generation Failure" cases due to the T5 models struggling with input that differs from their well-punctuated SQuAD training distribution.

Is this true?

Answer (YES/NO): NO